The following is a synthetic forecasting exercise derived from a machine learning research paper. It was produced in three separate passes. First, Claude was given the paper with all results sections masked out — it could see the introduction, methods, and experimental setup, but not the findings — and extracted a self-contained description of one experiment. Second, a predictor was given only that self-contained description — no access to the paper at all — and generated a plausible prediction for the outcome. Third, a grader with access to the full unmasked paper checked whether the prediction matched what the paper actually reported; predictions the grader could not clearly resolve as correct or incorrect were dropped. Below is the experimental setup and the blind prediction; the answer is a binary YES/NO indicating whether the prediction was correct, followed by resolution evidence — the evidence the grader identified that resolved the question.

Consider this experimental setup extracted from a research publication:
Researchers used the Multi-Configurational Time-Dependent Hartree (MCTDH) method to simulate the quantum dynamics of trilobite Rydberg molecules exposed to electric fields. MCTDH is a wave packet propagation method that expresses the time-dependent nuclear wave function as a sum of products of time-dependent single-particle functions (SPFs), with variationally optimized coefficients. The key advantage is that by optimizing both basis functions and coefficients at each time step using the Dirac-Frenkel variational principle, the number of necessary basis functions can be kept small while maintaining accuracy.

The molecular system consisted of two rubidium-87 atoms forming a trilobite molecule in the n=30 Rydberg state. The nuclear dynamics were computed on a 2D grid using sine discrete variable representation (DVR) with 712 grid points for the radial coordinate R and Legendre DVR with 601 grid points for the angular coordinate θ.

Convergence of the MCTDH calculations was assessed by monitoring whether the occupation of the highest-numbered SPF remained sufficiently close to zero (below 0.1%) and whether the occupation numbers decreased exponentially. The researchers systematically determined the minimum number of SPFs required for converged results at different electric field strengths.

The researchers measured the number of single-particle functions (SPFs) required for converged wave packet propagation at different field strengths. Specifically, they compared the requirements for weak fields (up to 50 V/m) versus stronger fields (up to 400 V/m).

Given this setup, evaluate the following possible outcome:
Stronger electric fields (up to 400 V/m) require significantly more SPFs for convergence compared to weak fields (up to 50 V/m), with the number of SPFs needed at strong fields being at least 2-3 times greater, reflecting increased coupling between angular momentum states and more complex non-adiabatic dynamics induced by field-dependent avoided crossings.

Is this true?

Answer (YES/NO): YES